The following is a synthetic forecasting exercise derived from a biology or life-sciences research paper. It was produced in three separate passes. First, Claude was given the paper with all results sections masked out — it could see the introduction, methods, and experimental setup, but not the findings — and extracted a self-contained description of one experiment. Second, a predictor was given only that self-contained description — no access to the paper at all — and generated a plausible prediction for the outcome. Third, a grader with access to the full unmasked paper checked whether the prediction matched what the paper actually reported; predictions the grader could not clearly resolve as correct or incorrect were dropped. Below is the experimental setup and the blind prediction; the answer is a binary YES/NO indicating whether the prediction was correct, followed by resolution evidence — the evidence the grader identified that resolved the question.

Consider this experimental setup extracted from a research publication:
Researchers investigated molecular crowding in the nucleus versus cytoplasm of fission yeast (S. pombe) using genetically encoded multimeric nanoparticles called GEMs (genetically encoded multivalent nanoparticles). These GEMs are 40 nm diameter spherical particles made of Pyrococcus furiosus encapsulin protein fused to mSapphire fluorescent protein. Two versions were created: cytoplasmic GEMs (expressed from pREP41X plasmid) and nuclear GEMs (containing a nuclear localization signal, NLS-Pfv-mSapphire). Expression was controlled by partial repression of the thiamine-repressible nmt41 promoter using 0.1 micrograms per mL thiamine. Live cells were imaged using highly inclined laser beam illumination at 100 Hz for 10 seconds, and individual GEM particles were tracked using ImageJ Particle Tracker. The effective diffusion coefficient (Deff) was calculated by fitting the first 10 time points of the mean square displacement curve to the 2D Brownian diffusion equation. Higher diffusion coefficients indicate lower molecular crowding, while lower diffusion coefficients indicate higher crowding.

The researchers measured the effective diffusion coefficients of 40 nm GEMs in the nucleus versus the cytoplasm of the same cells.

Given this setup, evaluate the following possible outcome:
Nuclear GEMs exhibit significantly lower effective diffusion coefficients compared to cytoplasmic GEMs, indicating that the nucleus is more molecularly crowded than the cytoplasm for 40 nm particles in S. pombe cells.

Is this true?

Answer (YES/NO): NO